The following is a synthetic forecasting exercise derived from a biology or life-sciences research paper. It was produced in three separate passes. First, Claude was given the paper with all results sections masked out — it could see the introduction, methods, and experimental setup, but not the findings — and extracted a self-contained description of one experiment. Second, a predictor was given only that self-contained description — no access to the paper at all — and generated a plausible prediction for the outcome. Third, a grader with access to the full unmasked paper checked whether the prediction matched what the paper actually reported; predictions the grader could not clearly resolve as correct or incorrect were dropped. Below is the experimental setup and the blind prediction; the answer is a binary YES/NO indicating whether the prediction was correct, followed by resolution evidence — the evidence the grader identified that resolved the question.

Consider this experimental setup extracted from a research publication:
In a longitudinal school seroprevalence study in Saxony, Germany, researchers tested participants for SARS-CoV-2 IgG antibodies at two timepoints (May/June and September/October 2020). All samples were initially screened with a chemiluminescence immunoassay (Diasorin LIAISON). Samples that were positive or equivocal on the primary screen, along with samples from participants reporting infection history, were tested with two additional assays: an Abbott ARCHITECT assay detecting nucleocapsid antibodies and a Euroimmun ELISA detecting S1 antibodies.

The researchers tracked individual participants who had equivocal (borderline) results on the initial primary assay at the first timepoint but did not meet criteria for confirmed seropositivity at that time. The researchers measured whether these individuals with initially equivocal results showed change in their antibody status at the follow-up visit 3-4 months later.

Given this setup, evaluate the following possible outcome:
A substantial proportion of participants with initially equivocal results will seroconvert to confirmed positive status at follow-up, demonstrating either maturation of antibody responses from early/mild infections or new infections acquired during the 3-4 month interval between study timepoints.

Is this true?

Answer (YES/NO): NO